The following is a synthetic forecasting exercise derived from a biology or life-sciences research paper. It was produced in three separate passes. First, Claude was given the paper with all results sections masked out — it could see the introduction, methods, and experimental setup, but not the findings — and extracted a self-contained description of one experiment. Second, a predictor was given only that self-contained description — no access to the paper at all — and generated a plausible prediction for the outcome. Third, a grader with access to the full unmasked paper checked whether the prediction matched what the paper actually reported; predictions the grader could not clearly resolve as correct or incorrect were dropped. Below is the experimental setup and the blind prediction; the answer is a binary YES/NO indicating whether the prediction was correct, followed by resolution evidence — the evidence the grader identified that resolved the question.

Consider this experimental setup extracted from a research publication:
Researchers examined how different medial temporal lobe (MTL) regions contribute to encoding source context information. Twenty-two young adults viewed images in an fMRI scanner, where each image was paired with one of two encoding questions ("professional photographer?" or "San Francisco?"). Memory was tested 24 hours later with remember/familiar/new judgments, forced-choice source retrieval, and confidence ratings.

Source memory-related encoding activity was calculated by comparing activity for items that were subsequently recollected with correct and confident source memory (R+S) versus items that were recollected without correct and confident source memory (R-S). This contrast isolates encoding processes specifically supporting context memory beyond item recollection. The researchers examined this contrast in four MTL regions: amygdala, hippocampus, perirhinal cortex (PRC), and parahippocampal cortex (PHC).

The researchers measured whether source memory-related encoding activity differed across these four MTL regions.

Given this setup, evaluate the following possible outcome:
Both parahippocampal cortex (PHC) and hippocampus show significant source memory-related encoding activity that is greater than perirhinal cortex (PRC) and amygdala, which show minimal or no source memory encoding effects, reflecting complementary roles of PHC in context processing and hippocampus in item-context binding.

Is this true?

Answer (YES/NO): NO